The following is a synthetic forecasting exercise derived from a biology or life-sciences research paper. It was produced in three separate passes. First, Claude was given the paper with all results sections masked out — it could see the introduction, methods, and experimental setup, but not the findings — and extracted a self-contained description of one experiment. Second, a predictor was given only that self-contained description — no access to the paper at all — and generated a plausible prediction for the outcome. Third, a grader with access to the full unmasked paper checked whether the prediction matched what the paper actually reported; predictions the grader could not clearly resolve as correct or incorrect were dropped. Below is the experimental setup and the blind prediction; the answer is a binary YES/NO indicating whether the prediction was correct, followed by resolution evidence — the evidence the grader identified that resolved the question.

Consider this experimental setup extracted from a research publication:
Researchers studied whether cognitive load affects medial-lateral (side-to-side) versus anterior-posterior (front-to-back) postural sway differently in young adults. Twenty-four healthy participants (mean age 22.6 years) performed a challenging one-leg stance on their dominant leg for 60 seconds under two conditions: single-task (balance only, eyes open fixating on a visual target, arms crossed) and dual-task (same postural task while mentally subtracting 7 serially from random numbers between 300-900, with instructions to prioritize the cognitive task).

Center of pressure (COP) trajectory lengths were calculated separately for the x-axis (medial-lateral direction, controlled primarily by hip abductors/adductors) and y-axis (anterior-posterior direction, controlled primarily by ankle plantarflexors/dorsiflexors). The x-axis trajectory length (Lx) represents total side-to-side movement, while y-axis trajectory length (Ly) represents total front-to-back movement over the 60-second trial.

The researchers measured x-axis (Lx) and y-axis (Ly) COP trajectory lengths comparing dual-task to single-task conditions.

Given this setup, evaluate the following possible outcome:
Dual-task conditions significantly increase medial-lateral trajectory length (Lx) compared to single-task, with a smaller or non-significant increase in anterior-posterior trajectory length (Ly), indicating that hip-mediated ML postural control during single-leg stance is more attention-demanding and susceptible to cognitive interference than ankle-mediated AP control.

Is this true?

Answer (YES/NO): NO